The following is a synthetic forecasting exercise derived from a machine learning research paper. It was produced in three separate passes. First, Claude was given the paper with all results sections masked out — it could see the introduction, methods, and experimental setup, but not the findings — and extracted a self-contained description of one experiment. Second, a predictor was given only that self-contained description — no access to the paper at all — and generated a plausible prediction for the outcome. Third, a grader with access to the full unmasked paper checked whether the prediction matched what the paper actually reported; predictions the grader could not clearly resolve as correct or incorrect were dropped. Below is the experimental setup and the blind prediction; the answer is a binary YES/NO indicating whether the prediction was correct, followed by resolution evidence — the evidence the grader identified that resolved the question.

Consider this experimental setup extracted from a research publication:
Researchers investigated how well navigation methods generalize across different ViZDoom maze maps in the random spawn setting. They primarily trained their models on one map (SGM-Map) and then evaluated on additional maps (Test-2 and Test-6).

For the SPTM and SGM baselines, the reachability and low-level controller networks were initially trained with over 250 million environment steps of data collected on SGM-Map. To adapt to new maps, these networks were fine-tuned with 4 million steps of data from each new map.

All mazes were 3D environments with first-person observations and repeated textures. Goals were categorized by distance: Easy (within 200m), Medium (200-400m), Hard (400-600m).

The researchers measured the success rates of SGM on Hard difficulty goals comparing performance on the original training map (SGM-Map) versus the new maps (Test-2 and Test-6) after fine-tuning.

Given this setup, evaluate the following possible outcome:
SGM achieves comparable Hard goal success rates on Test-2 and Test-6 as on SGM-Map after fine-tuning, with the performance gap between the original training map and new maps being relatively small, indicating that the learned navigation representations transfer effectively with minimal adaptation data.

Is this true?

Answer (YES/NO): YES